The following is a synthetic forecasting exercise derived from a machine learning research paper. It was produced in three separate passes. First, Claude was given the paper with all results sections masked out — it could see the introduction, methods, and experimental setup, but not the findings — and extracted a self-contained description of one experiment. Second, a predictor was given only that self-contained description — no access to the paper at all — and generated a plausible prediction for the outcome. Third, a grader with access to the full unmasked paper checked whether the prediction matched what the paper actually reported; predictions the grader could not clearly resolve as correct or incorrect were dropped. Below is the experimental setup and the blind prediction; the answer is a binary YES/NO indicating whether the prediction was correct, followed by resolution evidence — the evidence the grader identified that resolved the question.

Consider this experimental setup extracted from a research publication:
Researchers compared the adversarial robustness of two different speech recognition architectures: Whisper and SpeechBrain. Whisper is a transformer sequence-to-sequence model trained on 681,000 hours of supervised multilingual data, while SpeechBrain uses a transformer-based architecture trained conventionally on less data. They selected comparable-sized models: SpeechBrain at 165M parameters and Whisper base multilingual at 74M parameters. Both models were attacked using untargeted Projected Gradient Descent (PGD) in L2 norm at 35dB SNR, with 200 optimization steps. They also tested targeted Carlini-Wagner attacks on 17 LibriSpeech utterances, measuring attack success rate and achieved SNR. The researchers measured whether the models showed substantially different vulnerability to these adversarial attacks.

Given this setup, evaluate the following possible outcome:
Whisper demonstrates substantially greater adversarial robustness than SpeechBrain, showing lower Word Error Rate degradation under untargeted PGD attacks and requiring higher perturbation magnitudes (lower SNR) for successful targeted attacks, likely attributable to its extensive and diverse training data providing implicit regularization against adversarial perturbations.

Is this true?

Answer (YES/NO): NO